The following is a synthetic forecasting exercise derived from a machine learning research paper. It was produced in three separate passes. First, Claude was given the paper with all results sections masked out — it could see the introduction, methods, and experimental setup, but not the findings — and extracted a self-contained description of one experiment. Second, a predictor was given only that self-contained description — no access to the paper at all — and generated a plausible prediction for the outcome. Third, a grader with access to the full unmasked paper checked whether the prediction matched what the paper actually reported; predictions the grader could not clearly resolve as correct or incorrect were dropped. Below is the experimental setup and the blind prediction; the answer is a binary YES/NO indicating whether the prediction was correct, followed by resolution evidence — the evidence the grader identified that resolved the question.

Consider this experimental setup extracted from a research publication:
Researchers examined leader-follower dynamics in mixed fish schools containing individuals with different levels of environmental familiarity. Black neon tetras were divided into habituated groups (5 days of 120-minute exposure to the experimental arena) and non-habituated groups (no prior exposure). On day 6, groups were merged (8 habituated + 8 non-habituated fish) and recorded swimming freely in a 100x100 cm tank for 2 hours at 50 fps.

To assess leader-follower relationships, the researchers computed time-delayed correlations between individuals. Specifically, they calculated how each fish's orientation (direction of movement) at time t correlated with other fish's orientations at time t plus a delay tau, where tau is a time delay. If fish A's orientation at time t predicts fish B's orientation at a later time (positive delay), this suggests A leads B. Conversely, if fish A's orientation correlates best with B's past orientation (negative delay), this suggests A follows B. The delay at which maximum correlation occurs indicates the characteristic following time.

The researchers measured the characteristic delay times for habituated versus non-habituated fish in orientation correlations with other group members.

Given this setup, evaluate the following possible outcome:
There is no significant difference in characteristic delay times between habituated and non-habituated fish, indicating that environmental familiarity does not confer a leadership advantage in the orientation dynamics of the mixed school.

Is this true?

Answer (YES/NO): NO